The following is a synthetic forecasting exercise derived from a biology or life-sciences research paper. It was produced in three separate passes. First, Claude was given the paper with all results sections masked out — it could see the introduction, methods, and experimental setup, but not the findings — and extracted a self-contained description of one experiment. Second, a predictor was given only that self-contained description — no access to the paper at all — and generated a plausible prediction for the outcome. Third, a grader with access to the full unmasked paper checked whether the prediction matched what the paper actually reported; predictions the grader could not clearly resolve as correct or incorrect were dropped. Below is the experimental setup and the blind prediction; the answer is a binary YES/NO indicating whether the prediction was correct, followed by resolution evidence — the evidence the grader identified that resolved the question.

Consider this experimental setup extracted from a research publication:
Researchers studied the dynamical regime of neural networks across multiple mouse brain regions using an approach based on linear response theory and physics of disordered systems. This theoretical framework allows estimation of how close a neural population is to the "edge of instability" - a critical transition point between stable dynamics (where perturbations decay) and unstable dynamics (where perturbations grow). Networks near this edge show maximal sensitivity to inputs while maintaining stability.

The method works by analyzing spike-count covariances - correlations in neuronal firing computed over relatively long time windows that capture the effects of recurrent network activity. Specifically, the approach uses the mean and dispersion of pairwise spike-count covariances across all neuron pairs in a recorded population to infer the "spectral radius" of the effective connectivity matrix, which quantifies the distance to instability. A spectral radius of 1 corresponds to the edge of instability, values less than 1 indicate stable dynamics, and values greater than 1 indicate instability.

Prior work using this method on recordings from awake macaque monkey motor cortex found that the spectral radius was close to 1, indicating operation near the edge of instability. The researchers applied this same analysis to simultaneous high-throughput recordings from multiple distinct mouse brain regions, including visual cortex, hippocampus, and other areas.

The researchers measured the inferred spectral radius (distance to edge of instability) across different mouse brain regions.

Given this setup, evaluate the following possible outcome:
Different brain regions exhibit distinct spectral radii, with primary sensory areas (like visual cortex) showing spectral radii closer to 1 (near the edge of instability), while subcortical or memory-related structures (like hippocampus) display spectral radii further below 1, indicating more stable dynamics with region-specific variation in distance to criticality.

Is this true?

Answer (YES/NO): NO